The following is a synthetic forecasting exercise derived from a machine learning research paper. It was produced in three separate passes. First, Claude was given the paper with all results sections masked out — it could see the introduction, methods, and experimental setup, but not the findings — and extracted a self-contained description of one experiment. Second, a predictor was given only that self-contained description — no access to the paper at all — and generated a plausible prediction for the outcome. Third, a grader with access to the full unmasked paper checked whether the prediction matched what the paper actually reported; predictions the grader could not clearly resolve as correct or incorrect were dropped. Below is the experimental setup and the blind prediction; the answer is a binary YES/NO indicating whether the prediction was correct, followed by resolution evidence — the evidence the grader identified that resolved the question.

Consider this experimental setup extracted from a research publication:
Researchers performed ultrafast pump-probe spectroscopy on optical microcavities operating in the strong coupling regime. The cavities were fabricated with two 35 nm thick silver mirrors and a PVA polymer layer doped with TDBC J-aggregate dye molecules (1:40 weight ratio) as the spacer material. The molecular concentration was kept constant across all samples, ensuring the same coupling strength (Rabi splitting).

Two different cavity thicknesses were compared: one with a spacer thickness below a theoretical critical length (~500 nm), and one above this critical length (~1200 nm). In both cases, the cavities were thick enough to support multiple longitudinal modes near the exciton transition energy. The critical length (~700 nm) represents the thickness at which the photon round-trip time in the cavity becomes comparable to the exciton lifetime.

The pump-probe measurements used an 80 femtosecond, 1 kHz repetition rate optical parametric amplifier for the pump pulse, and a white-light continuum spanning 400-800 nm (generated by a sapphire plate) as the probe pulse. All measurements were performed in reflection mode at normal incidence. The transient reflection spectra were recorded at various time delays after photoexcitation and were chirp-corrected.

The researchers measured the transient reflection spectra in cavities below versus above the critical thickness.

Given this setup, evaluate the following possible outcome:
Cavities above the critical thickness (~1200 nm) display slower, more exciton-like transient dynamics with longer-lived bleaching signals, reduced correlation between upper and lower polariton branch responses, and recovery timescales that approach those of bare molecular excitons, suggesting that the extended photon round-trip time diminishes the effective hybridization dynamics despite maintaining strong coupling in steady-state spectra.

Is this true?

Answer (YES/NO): NO